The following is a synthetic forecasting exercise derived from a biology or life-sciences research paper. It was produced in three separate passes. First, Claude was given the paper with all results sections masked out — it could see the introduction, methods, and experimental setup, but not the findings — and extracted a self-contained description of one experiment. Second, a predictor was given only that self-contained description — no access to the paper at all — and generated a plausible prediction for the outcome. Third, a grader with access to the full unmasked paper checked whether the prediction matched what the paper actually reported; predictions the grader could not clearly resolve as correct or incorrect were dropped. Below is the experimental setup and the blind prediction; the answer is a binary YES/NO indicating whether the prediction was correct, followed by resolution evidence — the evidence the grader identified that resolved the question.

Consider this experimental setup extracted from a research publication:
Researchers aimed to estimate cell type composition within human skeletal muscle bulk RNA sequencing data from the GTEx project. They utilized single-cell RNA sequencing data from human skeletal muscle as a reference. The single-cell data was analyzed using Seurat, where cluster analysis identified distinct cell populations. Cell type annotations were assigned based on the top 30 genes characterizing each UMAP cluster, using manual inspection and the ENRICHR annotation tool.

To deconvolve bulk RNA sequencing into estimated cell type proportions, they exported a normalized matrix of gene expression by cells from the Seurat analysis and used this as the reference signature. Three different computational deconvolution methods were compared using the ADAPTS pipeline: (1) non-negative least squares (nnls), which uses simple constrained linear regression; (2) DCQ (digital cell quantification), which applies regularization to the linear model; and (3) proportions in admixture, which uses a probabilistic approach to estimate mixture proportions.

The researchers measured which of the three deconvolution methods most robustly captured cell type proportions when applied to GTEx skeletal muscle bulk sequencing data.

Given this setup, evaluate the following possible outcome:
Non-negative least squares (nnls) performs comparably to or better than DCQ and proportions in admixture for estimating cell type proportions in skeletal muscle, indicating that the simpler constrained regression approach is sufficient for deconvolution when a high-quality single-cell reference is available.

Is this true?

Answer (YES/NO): NO